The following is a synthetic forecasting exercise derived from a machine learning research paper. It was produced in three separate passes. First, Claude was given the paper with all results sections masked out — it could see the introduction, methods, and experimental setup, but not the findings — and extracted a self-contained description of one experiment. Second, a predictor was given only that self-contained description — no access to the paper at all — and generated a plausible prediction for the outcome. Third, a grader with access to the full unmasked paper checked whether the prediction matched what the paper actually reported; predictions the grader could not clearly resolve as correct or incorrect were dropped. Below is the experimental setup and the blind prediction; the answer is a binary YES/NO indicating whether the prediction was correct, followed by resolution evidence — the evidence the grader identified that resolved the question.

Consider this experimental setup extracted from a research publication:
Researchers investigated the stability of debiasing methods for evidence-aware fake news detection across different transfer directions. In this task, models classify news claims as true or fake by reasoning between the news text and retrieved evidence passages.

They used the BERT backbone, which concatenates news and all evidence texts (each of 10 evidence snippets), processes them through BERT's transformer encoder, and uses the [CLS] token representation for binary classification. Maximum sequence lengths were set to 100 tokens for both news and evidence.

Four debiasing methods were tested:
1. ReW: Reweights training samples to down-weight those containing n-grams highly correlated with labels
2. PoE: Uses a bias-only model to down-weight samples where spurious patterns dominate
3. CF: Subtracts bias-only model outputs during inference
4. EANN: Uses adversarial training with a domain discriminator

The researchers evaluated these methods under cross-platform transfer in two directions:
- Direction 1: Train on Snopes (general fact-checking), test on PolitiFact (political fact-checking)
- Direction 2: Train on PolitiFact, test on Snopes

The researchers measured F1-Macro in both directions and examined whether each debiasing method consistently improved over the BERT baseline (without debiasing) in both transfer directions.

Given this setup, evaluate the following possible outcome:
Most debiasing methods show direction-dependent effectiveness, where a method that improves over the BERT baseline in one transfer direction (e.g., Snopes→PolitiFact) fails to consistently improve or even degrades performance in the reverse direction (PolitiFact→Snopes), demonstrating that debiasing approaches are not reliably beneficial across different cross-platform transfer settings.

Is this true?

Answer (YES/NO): YES